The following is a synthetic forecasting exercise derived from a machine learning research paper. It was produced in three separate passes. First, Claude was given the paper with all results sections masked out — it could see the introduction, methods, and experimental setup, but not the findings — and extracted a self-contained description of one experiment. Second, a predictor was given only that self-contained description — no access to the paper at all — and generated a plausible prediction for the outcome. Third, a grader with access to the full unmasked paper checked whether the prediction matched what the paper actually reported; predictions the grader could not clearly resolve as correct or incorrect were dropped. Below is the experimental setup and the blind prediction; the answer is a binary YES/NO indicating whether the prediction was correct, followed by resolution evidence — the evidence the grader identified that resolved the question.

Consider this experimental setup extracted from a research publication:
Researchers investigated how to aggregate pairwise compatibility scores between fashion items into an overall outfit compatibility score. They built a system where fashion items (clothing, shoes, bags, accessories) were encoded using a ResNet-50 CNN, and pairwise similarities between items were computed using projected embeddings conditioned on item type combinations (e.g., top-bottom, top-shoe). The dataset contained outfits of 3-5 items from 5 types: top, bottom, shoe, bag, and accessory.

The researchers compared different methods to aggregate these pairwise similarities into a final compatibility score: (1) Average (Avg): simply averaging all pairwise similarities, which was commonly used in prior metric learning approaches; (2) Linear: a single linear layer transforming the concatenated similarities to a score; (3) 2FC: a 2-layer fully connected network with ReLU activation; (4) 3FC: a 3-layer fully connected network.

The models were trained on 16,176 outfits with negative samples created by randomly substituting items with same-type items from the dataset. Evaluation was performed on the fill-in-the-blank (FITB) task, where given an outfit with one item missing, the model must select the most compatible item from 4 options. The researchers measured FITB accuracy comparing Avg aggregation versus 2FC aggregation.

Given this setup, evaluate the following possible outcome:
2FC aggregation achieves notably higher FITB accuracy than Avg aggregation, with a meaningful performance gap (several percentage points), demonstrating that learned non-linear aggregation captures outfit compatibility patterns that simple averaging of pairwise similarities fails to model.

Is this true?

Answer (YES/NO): YES